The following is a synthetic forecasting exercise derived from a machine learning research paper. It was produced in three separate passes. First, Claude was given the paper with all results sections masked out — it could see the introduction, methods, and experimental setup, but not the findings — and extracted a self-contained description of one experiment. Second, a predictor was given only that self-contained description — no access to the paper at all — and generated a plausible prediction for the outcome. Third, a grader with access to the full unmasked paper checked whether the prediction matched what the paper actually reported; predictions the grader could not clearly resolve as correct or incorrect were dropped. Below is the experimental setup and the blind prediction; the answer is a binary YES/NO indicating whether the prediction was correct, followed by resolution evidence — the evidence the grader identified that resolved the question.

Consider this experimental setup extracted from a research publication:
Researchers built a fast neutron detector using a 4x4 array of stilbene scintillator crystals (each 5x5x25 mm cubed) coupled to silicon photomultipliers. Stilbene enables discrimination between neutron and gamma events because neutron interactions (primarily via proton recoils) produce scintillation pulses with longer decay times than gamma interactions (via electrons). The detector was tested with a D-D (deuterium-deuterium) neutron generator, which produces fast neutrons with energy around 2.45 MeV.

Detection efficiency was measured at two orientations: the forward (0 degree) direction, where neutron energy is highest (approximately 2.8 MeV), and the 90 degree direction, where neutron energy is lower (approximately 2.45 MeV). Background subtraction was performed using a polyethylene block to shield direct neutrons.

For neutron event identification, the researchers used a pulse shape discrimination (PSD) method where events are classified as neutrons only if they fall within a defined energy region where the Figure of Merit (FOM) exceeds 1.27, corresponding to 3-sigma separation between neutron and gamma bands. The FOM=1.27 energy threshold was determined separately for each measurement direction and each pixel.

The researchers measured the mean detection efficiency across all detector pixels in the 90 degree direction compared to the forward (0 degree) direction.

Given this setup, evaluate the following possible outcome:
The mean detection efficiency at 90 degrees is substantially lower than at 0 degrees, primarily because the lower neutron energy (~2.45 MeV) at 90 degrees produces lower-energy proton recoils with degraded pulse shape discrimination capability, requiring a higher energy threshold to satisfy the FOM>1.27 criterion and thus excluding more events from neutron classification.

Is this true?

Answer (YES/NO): NO